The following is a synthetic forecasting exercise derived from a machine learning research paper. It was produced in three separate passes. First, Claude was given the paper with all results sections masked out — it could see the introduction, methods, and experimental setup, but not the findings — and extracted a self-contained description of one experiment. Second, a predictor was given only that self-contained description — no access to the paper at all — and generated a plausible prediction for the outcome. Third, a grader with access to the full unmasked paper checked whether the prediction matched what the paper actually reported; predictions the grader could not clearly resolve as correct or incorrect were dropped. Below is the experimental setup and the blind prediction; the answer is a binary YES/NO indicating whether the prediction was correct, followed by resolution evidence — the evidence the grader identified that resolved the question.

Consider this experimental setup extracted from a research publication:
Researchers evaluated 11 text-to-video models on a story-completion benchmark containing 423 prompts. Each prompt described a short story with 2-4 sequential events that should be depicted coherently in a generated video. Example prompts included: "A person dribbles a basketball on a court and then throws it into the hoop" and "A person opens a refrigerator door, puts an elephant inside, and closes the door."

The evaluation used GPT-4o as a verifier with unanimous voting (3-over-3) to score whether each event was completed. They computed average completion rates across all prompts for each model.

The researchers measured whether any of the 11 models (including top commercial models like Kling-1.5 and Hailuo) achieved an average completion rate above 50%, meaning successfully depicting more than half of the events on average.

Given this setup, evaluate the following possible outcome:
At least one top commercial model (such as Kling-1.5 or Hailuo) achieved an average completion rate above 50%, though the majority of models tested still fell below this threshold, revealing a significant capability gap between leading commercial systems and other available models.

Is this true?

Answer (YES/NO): NO